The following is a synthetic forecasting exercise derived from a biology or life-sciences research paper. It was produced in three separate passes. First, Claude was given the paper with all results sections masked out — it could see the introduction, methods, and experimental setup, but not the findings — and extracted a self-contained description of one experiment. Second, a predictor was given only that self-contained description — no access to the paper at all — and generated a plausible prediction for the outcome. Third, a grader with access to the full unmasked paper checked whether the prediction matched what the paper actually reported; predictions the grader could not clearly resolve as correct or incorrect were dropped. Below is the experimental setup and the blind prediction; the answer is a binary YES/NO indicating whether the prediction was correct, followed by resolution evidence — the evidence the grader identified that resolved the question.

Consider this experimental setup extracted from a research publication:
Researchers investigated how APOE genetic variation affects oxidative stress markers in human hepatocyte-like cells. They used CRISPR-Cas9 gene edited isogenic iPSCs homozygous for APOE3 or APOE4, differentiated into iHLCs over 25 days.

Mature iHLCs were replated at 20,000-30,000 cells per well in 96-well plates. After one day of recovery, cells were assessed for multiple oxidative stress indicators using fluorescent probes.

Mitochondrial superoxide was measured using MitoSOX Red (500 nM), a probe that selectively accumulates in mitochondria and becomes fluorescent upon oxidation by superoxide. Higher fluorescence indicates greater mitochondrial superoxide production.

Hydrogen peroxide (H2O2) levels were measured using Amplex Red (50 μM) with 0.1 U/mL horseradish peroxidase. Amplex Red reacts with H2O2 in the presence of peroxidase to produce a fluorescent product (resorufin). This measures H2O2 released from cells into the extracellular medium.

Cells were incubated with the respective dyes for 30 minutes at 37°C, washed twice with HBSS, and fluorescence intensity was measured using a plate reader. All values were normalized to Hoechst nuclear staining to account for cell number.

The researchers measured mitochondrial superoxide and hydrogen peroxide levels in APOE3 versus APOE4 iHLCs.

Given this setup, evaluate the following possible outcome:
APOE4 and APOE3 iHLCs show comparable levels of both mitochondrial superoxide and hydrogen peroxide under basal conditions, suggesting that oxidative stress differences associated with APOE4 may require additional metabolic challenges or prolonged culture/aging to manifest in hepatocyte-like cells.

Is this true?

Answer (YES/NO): NO